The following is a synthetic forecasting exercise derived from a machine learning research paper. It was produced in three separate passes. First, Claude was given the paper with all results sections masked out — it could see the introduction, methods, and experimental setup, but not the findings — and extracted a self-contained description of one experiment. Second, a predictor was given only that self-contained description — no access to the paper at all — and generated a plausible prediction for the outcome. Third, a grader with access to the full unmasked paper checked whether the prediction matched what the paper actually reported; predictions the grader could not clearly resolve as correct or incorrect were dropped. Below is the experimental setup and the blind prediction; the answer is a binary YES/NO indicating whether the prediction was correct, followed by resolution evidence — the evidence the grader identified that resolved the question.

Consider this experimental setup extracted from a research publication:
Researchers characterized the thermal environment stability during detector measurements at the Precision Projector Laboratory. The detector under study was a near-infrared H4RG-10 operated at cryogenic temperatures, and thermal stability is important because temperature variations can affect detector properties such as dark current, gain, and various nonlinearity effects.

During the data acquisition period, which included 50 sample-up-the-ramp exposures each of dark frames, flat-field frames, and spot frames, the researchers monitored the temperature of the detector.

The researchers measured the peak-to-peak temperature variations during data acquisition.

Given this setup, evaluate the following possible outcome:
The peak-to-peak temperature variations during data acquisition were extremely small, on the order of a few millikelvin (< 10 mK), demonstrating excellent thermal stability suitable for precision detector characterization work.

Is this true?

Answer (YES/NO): YES